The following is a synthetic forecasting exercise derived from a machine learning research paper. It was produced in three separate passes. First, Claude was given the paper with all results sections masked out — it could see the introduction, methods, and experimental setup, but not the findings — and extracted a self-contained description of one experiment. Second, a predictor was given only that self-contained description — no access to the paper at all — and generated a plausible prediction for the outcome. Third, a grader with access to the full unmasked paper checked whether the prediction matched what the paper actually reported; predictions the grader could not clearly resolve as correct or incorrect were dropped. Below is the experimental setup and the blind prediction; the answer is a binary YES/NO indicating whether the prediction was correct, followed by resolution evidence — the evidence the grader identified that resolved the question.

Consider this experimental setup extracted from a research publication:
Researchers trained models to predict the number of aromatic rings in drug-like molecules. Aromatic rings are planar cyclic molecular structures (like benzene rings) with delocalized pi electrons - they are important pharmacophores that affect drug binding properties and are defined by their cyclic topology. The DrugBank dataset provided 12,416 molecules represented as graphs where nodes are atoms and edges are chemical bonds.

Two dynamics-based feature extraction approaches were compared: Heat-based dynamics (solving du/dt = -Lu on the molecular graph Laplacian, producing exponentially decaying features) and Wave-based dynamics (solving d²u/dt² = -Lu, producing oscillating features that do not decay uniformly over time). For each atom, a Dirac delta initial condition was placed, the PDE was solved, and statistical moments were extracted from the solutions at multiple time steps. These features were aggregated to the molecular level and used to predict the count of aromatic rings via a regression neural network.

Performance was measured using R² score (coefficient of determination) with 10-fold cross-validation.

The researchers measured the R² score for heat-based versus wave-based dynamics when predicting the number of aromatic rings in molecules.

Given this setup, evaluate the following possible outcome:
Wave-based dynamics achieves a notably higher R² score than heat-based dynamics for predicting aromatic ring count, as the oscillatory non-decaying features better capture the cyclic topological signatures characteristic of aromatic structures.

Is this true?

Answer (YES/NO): YES